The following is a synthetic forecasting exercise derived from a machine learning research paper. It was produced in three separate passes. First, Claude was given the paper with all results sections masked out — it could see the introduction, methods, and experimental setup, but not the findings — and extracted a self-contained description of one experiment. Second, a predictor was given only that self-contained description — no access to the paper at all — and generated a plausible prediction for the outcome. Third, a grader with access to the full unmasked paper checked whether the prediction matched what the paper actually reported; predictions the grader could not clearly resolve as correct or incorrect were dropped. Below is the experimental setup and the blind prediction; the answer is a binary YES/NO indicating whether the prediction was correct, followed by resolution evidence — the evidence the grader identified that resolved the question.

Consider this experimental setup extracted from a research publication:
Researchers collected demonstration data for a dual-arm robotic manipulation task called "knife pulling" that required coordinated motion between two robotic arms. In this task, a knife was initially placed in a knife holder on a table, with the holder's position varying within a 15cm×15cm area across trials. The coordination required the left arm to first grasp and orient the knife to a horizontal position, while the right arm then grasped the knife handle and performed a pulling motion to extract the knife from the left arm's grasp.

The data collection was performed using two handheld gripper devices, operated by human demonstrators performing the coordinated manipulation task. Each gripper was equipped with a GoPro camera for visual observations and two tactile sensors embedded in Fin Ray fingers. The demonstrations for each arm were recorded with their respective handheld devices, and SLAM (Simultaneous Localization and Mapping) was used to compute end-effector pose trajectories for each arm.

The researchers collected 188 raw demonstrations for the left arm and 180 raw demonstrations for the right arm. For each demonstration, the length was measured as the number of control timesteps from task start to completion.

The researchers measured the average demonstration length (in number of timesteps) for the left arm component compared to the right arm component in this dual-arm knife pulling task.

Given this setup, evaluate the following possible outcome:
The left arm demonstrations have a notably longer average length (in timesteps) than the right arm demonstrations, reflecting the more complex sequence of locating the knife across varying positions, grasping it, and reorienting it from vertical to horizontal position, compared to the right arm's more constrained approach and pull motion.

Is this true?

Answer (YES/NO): YES